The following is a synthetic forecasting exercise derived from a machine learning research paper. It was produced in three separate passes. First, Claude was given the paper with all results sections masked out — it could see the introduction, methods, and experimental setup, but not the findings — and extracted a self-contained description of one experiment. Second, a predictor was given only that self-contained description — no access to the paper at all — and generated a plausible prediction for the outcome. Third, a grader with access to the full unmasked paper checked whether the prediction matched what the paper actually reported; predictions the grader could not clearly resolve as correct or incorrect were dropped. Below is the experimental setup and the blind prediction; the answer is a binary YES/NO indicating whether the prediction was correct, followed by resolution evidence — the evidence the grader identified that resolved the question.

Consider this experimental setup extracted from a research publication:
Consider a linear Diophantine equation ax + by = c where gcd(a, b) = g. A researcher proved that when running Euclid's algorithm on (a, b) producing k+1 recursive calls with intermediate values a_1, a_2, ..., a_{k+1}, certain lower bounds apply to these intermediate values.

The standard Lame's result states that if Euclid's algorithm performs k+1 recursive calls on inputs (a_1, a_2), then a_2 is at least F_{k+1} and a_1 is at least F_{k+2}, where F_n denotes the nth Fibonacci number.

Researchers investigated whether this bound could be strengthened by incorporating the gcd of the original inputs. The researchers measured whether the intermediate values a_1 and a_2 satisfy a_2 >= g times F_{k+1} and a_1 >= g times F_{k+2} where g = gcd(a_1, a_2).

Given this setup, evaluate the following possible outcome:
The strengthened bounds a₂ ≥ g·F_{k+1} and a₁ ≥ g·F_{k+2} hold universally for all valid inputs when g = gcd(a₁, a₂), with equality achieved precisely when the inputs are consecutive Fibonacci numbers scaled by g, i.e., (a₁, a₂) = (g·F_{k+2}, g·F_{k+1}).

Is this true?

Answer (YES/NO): NO